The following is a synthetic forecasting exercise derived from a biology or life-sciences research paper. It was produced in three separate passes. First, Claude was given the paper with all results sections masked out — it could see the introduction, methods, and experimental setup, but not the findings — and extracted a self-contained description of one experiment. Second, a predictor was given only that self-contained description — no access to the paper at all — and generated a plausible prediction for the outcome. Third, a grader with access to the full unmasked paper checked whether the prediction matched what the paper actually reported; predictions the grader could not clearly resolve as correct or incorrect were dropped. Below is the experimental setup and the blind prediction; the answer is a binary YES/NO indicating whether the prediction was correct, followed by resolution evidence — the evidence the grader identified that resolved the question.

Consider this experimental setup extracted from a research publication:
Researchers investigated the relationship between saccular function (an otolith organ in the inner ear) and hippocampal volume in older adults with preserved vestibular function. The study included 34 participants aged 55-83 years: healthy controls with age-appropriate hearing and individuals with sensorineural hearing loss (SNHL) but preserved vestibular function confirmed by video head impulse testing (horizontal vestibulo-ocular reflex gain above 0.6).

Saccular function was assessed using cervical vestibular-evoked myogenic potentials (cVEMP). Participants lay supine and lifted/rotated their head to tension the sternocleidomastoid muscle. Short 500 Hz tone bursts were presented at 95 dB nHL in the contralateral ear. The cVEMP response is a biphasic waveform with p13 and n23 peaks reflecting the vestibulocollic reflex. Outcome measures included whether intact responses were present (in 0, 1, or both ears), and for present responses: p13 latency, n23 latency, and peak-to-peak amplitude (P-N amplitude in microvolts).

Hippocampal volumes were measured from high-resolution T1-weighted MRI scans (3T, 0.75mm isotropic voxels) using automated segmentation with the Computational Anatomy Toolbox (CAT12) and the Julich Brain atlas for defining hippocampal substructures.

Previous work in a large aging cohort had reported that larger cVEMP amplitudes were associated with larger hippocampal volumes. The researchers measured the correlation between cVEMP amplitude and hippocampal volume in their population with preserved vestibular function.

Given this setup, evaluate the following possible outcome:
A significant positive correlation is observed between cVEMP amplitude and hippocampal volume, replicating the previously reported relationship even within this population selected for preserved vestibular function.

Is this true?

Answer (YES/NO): NO